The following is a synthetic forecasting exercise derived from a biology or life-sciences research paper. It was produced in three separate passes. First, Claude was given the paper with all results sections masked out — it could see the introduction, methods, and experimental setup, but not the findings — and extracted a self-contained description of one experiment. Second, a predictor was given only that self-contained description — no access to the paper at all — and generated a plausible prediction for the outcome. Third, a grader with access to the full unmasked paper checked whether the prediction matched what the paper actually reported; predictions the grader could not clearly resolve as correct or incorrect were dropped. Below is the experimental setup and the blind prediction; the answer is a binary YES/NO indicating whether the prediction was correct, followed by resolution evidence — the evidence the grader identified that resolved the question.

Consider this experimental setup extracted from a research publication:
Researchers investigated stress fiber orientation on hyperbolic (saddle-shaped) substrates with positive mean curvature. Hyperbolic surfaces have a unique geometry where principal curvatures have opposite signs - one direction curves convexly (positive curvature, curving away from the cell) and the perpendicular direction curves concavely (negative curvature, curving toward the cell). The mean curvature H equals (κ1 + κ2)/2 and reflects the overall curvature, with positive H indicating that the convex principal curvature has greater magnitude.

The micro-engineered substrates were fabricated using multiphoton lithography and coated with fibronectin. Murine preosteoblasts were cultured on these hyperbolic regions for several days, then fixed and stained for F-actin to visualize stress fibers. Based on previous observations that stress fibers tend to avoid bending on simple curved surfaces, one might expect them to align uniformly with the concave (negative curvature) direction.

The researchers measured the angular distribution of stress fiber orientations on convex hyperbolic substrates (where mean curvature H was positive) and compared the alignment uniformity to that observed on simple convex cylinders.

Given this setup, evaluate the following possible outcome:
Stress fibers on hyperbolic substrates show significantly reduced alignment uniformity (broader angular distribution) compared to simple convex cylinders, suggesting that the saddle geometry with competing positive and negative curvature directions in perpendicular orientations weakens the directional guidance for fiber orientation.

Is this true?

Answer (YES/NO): YES